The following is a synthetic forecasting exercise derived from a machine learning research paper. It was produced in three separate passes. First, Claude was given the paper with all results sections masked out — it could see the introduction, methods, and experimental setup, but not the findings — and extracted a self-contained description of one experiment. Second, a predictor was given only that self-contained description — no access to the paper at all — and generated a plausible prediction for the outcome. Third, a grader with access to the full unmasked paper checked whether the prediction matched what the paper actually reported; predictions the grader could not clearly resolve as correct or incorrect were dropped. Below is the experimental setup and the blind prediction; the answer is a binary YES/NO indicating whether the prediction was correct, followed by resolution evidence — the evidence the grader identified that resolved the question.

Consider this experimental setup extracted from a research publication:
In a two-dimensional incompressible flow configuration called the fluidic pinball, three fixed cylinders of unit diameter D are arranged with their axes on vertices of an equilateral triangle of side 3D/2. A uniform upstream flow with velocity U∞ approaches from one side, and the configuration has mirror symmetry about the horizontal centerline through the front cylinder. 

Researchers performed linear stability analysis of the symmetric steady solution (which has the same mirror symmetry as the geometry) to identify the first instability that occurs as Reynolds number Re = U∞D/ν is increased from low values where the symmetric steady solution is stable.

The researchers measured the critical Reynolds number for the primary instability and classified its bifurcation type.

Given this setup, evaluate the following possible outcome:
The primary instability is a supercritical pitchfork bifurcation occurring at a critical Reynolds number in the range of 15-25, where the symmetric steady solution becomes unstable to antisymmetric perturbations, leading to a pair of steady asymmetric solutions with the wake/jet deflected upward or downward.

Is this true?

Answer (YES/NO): NO